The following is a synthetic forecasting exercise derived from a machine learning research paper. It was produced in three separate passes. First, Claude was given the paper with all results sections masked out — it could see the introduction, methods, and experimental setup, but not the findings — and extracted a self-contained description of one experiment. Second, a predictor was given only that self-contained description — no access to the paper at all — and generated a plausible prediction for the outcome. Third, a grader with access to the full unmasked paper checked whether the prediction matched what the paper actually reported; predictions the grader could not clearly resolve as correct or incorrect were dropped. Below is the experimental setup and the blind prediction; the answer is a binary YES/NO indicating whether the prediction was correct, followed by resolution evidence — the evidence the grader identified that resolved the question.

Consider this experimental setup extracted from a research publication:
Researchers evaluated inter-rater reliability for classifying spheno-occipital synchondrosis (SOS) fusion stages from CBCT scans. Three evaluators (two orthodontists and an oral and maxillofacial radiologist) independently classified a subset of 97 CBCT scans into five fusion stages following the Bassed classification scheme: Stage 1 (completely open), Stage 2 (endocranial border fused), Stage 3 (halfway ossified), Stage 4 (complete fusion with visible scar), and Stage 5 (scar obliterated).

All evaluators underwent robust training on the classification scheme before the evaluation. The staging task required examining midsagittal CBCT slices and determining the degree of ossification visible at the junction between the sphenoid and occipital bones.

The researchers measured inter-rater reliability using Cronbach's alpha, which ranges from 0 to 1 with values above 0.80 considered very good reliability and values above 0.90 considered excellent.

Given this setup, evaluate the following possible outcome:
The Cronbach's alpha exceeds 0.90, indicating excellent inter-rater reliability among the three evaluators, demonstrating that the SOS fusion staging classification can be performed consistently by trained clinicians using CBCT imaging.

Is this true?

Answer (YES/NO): YES